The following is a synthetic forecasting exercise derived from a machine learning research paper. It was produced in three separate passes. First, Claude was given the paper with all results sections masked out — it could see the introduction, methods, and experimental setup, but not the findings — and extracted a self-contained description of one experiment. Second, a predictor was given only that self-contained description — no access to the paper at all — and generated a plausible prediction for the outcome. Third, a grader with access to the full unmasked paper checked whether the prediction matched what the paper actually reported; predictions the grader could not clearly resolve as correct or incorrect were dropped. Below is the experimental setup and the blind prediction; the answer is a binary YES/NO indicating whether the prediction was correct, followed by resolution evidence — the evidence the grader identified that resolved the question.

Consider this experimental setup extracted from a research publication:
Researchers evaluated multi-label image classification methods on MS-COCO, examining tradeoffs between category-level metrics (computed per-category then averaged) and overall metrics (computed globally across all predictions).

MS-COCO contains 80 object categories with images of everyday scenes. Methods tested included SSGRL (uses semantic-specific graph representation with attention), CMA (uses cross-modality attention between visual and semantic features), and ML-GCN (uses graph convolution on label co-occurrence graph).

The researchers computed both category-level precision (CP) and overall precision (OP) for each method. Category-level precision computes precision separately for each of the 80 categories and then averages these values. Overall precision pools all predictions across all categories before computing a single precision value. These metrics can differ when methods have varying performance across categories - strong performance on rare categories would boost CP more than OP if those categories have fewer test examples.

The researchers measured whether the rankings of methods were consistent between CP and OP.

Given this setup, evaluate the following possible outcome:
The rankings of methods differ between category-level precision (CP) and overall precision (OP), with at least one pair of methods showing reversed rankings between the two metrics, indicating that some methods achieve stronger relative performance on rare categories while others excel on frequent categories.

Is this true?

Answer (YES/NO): YES